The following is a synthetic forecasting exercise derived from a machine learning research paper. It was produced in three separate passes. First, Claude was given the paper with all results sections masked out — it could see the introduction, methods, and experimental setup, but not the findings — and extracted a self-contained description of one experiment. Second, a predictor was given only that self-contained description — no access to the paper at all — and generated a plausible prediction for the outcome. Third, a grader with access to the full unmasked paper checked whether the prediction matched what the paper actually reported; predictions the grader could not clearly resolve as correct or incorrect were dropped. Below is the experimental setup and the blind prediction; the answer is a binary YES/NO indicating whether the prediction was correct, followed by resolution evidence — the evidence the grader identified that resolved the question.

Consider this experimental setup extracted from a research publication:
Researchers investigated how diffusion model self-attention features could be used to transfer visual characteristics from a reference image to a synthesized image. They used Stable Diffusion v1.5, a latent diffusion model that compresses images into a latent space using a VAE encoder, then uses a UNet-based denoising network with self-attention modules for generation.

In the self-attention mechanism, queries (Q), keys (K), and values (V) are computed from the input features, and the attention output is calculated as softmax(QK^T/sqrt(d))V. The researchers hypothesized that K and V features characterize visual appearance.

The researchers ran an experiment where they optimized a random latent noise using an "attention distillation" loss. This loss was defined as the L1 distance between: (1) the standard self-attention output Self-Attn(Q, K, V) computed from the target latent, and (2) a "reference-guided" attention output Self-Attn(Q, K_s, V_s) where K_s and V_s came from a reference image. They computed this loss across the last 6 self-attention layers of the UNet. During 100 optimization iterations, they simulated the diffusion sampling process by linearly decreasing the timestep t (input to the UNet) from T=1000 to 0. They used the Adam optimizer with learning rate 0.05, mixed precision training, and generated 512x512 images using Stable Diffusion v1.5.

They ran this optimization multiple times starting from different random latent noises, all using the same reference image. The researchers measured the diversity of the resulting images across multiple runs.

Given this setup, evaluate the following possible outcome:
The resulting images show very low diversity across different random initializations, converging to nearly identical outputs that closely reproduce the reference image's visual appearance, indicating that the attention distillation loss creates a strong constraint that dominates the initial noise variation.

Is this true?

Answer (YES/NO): NO